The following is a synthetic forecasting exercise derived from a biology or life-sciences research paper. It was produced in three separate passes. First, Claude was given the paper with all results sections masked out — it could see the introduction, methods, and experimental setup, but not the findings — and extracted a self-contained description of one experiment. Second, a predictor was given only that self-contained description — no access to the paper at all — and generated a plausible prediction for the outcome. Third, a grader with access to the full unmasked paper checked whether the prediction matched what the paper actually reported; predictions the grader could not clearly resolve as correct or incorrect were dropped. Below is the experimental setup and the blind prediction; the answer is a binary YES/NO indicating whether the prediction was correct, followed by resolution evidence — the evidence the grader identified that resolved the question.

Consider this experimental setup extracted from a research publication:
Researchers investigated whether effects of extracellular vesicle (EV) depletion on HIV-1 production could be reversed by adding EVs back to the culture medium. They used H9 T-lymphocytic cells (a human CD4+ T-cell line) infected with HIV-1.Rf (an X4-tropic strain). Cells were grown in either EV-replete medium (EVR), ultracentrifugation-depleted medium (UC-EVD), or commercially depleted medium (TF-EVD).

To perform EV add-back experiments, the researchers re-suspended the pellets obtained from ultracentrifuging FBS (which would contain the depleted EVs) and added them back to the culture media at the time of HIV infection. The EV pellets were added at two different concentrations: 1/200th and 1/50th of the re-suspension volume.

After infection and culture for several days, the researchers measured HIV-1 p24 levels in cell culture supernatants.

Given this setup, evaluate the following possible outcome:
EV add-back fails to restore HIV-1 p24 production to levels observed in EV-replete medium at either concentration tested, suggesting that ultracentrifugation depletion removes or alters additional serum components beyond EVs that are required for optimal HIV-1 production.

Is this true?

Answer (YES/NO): NO